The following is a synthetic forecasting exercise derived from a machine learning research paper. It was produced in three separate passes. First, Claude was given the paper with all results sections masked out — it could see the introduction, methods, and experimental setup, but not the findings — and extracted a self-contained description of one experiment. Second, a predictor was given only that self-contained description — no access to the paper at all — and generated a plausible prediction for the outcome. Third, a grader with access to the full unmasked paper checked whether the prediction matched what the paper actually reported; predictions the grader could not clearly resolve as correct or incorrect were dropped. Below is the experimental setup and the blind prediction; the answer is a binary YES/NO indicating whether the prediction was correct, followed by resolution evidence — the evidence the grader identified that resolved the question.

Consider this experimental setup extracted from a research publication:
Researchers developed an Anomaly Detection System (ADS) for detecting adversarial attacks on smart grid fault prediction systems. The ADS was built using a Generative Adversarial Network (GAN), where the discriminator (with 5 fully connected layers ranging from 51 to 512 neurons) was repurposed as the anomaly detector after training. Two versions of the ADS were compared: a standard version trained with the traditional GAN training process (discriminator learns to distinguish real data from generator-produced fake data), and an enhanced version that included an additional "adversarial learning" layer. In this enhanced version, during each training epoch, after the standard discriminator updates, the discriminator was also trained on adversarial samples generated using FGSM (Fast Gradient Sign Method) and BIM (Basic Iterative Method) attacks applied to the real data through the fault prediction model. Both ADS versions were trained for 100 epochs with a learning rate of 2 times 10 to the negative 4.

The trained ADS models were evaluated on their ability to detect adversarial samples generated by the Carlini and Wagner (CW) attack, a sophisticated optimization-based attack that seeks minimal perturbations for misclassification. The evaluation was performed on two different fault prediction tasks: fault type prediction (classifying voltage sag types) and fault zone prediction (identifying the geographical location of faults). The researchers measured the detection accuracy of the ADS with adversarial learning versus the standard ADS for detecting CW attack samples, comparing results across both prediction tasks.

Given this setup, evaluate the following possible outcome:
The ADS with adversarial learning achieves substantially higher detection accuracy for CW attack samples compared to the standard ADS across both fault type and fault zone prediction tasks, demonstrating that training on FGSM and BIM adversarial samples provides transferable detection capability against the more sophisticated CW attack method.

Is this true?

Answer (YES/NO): NO